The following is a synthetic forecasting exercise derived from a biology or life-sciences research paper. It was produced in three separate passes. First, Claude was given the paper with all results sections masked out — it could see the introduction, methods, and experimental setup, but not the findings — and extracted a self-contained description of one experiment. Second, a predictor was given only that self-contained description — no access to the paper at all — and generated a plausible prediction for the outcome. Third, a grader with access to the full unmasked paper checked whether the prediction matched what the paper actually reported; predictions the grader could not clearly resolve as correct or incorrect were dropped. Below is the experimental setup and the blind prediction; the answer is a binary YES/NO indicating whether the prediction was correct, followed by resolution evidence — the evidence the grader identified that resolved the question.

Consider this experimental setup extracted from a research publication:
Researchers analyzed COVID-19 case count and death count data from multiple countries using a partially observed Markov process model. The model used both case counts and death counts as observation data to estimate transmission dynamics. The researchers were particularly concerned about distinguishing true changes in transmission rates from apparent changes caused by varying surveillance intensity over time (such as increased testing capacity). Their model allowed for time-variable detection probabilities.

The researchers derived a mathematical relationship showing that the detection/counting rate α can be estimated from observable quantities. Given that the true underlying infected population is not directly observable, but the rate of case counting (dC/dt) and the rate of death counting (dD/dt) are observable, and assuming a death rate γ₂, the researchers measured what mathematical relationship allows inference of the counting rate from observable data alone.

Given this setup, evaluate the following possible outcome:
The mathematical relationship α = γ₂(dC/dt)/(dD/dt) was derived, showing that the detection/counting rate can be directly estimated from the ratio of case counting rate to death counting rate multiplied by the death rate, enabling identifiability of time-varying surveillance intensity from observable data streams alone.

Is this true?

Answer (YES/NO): YES